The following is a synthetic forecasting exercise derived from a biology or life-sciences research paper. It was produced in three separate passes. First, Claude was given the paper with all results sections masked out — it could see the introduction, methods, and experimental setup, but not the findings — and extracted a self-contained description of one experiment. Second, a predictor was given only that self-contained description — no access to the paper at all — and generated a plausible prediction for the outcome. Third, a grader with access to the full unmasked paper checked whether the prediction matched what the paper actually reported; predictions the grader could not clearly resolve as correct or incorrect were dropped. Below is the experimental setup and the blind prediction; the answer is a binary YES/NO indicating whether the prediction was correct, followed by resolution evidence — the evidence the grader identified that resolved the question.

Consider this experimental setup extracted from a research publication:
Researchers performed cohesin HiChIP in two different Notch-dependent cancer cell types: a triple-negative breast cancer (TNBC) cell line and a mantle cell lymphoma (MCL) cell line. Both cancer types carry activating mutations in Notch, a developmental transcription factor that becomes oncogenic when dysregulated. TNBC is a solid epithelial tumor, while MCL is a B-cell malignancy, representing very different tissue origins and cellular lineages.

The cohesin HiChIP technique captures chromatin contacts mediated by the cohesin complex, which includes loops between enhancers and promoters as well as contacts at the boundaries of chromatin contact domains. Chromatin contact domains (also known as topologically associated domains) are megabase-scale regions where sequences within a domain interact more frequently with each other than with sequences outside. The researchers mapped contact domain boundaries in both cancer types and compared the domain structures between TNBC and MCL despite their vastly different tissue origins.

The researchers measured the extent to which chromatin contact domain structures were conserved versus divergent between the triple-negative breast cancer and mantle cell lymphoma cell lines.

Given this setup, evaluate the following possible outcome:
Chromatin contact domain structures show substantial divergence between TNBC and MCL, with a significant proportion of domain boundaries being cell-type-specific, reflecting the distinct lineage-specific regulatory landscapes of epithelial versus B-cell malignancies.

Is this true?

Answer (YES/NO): NO